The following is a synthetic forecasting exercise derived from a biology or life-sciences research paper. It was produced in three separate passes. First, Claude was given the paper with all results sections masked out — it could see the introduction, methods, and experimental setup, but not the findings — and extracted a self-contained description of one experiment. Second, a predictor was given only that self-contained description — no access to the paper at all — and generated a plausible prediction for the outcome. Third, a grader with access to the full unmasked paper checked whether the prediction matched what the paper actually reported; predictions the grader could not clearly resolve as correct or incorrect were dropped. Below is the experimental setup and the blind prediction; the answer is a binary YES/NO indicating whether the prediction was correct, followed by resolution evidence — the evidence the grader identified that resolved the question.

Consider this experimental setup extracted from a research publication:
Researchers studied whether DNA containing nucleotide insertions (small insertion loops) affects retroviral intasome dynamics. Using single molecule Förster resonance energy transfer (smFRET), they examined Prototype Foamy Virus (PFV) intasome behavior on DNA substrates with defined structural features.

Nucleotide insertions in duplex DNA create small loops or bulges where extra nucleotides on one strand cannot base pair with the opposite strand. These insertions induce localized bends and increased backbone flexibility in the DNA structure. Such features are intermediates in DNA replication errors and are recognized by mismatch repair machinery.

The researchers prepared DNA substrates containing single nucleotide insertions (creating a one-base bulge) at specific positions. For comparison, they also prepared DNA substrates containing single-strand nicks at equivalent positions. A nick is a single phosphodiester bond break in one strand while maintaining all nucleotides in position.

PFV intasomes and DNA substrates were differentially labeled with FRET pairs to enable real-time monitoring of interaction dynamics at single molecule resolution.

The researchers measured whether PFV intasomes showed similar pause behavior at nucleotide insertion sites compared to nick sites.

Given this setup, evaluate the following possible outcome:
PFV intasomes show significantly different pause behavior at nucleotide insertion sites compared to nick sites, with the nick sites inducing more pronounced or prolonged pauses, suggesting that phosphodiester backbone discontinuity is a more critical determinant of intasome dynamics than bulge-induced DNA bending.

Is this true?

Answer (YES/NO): YES